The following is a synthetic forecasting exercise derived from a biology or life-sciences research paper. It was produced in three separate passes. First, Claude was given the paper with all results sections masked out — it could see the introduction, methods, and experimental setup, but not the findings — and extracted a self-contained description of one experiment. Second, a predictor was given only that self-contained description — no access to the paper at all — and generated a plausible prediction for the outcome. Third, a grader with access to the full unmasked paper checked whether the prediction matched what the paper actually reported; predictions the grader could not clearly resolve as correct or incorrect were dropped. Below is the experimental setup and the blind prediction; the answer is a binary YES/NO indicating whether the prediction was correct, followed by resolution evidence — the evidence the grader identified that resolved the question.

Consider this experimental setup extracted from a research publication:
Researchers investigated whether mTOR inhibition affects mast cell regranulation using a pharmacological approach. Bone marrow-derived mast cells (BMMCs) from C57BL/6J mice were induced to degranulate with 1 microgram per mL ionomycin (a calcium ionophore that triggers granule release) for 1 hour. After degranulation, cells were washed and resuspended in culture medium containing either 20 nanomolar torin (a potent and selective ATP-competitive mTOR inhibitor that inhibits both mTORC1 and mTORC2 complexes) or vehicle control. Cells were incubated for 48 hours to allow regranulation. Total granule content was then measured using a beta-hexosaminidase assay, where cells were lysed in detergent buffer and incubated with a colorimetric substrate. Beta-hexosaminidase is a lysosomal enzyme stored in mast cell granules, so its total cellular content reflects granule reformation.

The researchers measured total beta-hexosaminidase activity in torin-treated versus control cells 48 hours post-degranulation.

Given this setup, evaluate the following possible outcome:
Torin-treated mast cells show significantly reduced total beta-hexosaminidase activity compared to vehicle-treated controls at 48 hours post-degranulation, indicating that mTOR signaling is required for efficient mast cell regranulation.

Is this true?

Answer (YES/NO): YES